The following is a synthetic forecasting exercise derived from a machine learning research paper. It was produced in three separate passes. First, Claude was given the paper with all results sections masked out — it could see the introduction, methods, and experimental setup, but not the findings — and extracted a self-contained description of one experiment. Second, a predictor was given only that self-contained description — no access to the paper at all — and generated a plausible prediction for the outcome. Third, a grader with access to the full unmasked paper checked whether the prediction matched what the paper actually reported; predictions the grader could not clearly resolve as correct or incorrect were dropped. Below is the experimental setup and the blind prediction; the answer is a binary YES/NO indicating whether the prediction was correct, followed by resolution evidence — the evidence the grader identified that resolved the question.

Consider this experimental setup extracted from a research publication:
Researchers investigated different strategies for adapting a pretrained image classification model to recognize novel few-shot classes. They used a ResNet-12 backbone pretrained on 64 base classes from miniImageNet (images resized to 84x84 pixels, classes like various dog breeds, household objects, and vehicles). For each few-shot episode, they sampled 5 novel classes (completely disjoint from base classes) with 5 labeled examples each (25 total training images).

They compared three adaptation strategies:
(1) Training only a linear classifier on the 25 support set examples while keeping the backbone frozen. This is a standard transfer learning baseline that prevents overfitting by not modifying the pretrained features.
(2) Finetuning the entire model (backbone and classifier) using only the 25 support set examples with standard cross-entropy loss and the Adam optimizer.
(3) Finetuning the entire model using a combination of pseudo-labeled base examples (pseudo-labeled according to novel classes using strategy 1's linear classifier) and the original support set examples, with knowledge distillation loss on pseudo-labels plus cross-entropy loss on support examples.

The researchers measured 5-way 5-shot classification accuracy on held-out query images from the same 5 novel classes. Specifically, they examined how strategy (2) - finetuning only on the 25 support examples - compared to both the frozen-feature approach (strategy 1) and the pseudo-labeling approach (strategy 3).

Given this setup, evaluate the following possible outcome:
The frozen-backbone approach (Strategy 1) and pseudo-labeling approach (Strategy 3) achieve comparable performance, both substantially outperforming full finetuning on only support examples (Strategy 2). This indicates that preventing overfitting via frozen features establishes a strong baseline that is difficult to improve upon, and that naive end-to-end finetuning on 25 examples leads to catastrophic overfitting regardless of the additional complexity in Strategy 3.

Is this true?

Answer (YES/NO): NO